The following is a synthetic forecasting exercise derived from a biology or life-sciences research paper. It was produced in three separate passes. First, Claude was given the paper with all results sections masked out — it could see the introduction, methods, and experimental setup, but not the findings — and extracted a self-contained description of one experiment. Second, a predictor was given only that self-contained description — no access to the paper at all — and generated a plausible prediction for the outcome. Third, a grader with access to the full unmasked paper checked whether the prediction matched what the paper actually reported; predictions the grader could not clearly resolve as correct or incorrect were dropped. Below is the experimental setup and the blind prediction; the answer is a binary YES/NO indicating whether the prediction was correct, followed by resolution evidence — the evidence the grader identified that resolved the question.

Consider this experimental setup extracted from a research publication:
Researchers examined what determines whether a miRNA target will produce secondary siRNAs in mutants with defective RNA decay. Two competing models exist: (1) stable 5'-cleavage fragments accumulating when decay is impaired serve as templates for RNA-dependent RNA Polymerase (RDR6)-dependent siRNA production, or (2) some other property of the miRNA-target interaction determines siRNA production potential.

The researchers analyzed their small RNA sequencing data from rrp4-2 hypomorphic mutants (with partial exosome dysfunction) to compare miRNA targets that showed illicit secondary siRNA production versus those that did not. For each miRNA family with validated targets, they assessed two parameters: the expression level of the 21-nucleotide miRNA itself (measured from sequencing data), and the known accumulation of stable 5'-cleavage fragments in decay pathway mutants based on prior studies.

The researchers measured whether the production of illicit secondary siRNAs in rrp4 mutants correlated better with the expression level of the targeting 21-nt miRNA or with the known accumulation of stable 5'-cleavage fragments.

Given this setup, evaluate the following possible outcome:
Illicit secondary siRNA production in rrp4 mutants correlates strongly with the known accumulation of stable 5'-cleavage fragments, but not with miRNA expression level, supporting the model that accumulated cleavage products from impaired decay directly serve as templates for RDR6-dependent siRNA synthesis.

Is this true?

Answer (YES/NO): NO